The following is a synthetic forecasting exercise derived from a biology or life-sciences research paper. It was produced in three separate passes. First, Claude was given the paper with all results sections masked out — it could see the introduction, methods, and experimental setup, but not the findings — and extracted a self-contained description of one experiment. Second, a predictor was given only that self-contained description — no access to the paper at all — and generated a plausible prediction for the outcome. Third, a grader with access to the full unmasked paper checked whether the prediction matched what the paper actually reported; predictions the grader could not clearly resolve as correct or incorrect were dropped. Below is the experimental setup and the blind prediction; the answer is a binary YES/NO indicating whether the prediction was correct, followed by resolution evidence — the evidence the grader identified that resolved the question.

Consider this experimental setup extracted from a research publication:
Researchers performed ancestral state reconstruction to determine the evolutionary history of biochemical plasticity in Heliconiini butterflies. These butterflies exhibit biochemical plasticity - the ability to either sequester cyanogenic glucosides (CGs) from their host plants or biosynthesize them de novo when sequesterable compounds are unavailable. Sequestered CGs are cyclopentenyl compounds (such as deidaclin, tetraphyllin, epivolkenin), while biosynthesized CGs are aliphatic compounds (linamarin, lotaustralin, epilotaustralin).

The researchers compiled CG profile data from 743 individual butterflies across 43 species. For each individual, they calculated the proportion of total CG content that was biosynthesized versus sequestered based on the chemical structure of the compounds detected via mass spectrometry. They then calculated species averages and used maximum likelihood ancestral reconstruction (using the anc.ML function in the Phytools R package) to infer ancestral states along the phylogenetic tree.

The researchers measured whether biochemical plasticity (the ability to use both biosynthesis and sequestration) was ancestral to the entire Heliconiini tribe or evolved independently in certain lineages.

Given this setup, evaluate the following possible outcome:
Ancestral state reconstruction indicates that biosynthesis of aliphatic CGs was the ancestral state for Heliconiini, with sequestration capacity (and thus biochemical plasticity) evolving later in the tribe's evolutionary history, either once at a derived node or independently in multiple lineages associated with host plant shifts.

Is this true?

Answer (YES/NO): NO